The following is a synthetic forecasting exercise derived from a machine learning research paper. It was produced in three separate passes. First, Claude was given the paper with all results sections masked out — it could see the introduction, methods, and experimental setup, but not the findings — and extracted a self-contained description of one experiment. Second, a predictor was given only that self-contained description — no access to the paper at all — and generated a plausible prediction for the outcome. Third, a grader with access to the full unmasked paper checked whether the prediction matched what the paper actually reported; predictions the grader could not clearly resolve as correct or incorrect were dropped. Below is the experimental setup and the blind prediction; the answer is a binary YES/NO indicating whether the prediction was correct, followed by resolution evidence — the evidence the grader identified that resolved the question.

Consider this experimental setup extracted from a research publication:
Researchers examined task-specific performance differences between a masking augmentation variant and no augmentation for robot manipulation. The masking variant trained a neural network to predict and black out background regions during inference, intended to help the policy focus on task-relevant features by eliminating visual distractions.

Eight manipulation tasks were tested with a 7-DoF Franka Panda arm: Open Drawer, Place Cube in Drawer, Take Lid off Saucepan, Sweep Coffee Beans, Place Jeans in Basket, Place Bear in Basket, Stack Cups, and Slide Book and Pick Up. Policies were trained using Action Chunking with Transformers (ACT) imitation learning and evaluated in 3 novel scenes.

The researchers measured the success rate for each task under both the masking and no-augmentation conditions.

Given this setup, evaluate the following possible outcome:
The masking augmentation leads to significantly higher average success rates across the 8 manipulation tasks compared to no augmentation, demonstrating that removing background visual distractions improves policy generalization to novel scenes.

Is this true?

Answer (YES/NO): NO